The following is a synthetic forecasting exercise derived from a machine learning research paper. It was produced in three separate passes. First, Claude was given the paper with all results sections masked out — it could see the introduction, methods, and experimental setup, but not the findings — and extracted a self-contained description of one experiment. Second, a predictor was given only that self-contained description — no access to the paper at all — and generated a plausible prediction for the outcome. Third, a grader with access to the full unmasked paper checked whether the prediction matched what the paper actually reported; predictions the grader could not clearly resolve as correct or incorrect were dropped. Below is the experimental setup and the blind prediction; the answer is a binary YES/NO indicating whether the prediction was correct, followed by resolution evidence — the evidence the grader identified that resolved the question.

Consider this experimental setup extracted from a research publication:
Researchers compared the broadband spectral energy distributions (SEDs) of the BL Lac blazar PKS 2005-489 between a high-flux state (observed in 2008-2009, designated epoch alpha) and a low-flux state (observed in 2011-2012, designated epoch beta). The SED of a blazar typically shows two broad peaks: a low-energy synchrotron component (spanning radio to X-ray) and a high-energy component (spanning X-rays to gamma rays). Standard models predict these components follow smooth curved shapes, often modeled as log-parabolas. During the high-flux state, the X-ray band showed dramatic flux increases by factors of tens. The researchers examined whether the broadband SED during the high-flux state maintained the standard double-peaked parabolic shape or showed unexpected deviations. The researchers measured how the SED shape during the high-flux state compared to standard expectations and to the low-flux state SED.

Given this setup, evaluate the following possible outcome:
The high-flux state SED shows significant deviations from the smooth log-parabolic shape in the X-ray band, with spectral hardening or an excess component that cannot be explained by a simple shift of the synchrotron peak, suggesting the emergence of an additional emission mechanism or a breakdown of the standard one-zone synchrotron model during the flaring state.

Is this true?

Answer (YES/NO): YES